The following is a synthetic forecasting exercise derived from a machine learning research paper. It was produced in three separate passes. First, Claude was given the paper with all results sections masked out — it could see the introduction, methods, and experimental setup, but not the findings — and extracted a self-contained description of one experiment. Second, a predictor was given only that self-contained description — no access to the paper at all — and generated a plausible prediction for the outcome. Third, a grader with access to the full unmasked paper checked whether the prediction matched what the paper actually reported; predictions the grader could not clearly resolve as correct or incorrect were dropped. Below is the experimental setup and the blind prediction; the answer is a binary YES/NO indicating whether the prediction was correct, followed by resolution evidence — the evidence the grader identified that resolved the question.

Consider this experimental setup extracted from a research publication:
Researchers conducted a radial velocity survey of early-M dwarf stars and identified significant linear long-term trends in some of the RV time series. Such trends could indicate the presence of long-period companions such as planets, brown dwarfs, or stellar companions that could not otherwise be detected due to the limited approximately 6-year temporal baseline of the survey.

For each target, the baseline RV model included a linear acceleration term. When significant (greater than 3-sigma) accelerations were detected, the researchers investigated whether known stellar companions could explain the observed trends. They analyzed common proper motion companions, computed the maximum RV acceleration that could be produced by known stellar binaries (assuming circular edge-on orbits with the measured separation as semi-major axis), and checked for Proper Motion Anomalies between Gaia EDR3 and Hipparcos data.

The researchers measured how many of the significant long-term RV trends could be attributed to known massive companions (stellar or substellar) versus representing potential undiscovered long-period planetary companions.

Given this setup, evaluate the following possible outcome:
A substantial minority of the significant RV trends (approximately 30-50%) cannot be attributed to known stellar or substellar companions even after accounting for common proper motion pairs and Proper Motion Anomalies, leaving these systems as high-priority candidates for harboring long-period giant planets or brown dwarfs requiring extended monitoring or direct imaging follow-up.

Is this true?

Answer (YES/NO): NO